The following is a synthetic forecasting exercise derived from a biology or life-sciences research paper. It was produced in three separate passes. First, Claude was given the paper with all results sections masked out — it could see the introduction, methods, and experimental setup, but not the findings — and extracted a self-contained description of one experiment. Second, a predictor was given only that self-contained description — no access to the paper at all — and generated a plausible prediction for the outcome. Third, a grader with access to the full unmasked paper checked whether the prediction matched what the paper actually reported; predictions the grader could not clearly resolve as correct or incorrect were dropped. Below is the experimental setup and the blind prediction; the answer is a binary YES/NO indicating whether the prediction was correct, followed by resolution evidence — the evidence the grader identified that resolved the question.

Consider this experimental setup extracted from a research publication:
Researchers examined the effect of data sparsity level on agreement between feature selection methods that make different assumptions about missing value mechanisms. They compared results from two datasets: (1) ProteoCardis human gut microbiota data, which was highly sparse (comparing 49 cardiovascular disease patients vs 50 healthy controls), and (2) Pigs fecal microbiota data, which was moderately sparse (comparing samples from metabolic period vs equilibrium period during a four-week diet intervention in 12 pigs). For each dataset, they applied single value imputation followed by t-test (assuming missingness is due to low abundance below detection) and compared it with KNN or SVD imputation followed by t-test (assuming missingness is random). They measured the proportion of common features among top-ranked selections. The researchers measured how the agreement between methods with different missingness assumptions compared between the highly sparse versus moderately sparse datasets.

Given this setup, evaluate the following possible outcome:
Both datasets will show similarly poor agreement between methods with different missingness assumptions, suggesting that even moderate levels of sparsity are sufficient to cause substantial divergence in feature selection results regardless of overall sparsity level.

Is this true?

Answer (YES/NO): NO